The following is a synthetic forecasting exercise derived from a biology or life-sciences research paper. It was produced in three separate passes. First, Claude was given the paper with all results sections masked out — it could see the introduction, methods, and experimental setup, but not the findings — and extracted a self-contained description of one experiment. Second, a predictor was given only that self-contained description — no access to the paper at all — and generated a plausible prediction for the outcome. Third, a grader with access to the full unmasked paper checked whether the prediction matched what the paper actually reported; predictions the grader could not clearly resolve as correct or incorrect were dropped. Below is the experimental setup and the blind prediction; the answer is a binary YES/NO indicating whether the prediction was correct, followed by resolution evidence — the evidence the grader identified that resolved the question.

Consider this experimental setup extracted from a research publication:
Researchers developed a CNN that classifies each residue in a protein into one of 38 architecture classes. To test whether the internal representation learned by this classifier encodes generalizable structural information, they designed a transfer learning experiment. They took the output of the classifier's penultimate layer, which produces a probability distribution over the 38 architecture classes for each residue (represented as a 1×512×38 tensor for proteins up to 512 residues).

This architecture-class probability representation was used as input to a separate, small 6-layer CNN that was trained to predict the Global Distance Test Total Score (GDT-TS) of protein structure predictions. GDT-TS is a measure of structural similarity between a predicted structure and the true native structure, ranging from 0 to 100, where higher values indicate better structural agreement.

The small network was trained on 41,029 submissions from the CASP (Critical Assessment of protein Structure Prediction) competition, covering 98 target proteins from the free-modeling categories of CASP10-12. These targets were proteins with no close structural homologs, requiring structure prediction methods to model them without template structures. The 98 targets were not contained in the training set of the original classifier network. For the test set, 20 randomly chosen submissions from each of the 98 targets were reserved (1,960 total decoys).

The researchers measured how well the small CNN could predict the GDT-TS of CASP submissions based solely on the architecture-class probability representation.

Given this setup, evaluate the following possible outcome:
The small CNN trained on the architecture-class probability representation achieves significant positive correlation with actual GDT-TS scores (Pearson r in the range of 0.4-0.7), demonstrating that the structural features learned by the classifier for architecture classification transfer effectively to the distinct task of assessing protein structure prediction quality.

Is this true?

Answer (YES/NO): NO